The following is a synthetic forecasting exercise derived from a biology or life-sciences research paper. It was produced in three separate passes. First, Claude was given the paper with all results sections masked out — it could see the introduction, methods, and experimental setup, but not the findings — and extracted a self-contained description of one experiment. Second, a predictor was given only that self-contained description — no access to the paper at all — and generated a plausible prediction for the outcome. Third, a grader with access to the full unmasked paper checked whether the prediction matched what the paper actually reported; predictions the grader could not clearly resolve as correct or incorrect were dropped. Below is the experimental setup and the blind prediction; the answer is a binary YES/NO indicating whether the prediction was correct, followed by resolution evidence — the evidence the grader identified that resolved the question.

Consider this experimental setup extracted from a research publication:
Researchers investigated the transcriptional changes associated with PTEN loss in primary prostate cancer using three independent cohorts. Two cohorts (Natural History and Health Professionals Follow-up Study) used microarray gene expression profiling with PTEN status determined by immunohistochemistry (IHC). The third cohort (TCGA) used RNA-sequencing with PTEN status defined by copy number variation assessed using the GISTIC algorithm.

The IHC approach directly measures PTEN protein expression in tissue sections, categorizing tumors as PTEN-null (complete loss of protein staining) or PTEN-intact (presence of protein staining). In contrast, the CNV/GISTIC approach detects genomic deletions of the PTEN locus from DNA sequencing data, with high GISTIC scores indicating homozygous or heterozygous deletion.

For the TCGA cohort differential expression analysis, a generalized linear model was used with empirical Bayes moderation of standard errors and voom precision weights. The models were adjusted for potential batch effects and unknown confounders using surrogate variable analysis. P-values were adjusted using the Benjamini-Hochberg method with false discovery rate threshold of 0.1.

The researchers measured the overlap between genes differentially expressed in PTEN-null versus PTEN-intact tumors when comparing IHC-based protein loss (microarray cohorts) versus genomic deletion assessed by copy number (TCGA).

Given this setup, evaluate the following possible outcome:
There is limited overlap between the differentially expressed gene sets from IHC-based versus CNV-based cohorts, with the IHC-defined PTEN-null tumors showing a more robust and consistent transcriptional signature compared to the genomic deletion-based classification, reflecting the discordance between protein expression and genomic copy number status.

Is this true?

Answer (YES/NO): NO